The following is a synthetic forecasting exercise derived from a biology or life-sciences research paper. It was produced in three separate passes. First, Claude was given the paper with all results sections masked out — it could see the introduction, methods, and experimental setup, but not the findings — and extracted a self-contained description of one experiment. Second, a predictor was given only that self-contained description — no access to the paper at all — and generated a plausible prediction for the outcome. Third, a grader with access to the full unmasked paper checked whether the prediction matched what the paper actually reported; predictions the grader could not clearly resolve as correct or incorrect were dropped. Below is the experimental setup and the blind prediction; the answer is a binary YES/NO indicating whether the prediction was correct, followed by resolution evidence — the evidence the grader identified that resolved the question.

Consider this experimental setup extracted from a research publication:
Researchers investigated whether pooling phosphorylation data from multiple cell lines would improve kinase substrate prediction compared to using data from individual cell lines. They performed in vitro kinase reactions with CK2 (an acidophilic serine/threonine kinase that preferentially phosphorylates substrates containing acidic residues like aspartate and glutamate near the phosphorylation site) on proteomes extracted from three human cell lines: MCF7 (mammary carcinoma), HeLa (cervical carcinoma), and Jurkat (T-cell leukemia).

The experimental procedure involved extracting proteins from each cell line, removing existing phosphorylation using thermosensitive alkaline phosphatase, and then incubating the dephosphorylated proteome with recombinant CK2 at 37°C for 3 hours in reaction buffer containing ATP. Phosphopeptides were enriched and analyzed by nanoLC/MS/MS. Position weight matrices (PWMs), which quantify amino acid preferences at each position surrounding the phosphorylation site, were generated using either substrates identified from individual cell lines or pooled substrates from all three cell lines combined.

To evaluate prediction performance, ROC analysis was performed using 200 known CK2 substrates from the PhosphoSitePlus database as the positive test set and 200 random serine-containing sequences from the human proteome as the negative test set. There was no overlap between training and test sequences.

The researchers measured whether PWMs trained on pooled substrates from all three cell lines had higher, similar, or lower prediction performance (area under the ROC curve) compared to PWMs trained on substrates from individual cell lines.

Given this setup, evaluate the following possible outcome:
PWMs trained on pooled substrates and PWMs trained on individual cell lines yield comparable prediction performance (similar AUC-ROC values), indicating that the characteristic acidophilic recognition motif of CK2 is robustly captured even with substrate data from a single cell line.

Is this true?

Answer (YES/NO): YES